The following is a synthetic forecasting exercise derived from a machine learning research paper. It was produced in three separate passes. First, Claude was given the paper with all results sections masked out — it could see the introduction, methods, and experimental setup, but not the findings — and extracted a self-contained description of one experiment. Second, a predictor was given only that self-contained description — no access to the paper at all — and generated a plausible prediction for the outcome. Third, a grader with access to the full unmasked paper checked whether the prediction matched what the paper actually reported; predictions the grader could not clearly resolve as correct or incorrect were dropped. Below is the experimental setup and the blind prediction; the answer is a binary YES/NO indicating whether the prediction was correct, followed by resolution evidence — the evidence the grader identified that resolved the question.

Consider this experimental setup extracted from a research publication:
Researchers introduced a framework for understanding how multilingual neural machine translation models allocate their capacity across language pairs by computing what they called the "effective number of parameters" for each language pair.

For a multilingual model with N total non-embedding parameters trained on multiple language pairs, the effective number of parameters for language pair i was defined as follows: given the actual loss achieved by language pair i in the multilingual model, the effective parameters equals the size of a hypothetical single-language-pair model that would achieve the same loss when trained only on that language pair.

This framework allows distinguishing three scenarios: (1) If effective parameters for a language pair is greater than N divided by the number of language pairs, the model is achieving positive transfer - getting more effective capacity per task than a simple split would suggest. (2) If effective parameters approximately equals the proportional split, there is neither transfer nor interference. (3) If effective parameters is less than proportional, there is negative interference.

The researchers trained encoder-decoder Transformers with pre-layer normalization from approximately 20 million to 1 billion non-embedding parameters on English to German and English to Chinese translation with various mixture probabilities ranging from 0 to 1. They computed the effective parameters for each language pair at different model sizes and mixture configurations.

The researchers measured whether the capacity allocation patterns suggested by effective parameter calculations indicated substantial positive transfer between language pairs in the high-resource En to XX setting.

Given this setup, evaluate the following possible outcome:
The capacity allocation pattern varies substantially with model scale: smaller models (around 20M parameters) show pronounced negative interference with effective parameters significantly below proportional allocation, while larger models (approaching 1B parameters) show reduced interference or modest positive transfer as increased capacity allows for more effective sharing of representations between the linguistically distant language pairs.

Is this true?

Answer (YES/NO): NO